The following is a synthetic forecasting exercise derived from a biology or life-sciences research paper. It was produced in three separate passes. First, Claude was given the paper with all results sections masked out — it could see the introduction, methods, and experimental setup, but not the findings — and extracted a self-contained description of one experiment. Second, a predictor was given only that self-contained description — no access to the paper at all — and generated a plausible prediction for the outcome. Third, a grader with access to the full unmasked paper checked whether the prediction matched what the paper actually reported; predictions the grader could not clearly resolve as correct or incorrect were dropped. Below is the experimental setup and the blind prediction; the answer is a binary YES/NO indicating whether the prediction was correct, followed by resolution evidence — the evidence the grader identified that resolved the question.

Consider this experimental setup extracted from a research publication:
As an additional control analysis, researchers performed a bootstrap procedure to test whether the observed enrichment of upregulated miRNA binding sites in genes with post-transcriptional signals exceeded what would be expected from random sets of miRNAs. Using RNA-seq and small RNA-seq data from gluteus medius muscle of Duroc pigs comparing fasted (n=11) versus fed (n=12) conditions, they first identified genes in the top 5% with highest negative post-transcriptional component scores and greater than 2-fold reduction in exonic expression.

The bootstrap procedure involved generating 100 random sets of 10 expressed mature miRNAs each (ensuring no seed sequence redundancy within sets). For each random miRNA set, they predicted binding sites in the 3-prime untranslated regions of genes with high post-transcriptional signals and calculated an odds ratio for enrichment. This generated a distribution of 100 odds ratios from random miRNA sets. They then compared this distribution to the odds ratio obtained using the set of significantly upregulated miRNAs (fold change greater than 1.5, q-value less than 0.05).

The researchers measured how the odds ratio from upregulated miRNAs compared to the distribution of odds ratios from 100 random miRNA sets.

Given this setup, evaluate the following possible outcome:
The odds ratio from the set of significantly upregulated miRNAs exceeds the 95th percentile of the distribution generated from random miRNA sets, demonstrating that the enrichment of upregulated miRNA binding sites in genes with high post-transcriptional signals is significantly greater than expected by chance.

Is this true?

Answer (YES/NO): YES